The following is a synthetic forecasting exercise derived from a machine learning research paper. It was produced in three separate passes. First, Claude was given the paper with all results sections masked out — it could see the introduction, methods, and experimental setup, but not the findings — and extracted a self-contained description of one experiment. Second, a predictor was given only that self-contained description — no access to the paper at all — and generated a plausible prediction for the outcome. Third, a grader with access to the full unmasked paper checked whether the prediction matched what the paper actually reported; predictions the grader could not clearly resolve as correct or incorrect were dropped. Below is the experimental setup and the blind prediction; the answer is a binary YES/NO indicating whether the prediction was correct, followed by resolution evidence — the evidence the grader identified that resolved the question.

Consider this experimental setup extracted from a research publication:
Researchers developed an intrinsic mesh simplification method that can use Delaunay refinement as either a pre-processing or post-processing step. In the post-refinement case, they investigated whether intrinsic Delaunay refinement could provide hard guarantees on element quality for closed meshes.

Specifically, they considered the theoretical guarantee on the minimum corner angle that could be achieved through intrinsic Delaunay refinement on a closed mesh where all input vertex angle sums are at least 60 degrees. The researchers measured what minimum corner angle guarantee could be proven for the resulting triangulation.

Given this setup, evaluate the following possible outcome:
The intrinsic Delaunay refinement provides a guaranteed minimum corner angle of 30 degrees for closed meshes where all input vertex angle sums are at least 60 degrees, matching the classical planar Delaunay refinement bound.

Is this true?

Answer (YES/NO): YES